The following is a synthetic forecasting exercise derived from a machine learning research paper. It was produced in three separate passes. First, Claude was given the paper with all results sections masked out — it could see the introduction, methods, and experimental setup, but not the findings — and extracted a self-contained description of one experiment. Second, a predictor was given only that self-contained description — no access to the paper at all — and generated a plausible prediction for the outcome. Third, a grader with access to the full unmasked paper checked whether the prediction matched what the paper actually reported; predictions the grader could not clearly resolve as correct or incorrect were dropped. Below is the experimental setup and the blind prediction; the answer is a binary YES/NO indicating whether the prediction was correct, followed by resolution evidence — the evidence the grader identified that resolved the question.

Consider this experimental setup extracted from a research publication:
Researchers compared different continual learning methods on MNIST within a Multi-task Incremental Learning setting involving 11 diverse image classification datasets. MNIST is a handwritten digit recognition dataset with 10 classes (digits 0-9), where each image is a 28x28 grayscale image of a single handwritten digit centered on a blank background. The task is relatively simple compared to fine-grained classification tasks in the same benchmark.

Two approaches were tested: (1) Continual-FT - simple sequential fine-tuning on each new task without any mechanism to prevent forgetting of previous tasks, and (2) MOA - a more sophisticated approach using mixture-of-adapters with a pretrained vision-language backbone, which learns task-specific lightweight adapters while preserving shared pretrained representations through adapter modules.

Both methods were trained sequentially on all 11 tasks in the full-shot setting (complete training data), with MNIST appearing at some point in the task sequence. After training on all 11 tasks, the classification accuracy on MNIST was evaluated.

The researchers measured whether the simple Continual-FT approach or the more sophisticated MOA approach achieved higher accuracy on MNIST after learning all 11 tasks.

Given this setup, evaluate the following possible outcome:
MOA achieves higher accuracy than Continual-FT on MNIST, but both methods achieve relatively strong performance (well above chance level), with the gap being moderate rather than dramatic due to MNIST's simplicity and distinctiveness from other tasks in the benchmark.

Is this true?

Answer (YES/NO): NO